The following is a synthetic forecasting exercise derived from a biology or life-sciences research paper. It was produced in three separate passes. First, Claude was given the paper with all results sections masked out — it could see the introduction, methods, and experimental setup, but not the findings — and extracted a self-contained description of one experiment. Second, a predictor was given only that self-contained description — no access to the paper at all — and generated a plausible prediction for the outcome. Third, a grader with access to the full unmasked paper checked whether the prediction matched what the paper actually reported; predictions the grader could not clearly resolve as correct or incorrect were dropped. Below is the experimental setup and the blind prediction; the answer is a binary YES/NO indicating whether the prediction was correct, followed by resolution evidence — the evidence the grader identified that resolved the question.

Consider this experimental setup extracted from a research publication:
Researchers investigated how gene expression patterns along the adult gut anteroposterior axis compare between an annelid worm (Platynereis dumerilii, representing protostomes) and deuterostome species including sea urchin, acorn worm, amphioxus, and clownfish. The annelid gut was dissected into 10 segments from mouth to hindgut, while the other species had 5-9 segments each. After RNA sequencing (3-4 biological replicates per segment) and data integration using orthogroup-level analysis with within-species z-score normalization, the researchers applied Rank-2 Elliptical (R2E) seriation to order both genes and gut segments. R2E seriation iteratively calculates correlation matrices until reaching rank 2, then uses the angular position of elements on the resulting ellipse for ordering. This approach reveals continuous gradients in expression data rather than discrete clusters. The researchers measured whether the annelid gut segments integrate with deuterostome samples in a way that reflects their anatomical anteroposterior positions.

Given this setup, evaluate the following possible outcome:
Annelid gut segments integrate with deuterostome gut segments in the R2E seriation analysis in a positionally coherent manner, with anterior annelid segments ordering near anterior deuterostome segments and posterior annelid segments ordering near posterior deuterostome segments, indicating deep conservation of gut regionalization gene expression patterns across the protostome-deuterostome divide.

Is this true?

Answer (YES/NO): NO